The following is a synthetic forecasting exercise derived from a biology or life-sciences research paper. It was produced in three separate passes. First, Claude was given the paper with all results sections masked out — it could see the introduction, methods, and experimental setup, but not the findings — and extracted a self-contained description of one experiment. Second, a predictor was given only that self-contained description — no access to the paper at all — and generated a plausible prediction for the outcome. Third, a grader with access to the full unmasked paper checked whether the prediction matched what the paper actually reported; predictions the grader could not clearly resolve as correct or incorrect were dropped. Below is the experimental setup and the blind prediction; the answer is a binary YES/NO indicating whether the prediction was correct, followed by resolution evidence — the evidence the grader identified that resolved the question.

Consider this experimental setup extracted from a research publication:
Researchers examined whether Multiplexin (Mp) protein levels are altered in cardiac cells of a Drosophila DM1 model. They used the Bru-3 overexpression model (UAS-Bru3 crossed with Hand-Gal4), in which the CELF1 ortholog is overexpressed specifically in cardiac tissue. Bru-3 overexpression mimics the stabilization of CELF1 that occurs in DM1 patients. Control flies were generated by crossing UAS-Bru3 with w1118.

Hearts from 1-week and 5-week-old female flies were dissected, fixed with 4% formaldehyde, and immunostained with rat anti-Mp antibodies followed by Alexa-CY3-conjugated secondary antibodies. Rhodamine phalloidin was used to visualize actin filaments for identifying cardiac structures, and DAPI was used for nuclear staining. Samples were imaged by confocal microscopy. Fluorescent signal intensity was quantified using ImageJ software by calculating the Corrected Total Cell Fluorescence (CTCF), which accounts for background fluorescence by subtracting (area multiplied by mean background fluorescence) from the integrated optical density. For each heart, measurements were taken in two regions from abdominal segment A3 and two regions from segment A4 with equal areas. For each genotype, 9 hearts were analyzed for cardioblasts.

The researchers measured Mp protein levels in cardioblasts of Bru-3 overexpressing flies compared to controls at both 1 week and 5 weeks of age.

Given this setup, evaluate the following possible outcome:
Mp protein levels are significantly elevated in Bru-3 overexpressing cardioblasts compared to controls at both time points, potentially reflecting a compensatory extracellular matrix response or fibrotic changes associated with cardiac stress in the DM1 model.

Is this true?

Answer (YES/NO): YES